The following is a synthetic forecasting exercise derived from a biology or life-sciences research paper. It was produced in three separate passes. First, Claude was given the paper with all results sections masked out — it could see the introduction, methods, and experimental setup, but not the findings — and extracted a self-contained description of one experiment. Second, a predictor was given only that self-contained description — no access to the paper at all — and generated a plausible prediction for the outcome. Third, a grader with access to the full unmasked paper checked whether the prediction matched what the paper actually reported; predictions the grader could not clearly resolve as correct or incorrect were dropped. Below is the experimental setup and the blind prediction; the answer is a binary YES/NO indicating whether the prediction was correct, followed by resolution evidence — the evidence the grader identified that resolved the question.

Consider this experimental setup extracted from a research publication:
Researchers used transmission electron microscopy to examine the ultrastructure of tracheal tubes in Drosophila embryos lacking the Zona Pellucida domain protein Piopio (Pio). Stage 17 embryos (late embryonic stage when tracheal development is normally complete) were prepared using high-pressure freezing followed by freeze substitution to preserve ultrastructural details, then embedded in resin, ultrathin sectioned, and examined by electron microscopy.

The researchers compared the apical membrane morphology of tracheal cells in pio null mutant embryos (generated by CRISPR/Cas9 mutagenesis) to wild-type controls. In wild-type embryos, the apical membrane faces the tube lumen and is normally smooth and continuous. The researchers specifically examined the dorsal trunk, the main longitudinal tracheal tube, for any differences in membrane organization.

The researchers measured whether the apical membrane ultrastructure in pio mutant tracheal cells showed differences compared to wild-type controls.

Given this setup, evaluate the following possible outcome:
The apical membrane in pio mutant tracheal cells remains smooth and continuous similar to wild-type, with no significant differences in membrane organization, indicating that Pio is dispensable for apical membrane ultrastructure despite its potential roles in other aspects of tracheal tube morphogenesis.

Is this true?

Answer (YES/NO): NO